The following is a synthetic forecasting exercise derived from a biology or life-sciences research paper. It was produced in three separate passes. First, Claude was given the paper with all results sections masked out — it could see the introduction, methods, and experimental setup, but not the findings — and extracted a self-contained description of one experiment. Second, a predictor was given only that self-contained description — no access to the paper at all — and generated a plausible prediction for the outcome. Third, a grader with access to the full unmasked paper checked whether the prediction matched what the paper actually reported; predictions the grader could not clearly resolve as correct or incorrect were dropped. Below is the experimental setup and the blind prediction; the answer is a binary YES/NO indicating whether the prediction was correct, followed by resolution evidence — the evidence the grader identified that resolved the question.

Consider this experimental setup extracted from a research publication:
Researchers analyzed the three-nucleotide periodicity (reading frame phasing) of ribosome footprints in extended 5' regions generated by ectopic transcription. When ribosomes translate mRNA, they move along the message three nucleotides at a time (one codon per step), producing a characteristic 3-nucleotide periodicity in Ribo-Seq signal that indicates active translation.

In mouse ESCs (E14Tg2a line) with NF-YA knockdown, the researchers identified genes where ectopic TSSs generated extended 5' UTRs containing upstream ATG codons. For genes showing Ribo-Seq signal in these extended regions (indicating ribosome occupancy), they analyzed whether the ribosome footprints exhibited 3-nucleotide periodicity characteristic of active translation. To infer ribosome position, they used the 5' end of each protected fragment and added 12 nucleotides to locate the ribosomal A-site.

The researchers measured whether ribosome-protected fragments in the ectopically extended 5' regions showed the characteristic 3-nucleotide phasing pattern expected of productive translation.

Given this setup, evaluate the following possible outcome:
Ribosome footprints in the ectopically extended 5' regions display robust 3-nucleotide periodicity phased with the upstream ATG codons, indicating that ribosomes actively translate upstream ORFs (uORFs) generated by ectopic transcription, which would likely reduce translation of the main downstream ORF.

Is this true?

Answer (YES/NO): NO